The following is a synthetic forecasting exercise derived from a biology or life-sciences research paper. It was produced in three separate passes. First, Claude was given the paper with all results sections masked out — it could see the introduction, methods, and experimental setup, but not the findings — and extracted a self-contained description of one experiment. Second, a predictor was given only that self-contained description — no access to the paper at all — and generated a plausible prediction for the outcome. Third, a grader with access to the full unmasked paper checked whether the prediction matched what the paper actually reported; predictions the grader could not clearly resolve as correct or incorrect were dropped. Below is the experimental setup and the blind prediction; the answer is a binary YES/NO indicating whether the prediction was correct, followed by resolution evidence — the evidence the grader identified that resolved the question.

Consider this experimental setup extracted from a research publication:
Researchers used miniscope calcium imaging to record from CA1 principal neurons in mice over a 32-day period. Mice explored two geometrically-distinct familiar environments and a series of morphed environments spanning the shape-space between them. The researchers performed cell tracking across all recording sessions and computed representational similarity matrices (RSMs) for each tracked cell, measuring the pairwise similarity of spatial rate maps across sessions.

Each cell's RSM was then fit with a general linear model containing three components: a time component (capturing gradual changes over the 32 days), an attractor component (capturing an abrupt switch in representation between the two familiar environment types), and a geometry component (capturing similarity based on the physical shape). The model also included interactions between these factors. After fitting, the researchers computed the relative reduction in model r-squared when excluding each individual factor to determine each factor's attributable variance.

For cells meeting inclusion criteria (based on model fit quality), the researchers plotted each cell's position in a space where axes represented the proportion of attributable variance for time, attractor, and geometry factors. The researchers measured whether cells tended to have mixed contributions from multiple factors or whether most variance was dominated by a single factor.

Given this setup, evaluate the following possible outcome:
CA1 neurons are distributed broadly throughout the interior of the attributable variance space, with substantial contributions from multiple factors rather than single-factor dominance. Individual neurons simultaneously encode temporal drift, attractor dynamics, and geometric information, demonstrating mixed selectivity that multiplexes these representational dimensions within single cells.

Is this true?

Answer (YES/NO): NO